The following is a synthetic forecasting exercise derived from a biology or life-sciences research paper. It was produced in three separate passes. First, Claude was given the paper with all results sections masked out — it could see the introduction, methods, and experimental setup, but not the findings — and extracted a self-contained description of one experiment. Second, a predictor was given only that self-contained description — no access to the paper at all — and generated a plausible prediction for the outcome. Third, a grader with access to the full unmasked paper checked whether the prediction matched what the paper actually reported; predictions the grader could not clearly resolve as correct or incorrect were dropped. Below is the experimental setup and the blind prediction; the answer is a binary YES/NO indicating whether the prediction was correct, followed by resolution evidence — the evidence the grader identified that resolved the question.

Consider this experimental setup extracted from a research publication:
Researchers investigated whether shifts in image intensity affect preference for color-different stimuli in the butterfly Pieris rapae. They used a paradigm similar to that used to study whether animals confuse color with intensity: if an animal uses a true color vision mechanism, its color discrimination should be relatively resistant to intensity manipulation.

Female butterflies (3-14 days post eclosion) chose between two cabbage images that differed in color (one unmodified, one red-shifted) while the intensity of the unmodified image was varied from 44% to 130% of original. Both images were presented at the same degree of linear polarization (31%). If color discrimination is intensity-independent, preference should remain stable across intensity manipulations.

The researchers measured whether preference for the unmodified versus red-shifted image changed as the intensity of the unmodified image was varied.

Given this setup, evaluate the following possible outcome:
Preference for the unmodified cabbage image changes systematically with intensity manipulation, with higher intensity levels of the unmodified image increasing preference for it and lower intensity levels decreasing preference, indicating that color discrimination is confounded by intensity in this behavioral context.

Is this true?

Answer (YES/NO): NO